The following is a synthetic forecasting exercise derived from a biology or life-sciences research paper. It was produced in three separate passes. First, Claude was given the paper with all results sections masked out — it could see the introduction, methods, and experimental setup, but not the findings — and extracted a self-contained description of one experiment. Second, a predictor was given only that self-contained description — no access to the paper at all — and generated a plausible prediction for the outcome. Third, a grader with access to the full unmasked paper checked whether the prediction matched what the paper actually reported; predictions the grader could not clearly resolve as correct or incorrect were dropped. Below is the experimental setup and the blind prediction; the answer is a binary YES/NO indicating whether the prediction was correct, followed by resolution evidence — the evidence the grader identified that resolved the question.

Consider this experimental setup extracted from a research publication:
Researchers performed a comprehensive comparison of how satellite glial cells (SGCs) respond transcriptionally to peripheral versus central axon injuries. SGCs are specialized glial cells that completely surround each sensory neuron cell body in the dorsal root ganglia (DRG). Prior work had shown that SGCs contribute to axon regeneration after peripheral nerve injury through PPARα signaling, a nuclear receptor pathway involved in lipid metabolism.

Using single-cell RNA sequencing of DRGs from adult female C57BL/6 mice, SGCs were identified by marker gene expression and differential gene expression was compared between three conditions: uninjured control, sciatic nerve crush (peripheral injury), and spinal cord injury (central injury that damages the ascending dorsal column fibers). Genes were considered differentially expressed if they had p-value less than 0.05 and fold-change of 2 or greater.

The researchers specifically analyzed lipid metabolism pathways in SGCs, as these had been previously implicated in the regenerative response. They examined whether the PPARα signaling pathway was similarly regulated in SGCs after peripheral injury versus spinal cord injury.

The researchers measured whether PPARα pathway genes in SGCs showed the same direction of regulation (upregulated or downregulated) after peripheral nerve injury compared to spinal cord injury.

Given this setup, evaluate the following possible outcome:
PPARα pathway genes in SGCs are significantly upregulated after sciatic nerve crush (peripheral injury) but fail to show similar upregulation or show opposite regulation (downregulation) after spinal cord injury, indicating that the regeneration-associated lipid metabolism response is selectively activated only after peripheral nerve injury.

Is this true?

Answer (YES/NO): YES